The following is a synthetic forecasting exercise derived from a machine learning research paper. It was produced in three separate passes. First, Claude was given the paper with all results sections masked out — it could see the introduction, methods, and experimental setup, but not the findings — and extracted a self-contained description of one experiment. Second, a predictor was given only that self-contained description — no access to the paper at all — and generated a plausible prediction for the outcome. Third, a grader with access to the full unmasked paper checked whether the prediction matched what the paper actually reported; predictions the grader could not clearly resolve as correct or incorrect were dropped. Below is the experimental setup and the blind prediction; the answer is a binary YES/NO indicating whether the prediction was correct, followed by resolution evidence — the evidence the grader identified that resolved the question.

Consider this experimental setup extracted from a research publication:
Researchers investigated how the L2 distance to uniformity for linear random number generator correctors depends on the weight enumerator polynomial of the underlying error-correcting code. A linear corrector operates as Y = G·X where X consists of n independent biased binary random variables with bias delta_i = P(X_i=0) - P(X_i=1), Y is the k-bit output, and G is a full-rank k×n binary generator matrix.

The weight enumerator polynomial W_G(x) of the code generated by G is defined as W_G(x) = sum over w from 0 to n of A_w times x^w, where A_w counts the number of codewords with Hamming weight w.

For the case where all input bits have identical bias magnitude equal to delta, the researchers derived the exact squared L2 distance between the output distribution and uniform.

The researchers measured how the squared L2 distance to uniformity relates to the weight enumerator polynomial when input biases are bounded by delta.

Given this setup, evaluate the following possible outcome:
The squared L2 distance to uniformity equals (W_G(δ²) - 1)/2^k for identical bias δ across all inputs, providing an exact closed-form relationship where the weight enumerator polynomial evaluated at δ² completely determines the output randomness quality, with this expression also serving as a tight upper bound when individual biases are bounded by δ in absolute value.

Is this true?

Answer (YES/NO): YES